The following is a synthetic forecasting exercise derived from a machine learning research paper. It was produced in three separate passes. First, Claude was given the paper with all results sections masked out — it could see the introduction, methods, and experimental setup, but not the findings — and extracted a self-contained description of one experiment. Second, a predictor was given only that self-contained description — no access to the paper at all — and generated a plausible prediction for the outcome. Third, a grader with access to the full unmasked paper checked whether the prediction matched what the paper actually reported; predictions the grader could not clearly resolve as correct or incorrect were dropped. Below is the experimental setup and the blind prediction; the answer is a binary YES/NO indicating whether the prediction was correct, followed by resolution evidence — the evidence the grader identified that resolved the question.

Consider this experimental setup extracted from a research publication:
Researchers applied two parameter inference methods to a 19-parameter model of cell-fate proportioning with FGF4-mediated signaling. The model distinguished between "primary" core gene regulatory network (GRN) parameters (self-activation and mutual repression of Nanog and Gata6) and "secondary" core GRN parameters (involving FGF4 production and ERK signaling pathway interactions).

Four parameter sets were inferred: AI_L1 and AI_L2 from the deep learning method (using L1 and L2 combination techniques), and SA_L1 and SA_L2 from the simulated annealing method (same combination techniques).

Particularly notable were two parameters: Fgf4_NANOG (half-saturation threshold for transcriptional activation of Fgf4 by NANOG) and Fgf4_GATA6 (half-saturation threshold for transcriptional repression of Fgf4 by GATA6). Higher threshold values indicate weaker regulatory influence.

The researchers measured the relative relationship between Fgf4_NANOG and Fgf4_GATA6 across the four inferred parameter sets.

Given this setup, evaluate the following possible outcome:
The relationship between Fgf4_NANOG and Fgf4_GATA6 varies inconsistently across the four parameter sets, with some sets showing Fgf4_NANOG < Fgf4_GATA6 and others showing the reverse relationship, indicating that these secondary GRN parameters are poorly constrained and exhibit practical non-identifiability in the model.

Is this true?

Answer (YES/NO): YES